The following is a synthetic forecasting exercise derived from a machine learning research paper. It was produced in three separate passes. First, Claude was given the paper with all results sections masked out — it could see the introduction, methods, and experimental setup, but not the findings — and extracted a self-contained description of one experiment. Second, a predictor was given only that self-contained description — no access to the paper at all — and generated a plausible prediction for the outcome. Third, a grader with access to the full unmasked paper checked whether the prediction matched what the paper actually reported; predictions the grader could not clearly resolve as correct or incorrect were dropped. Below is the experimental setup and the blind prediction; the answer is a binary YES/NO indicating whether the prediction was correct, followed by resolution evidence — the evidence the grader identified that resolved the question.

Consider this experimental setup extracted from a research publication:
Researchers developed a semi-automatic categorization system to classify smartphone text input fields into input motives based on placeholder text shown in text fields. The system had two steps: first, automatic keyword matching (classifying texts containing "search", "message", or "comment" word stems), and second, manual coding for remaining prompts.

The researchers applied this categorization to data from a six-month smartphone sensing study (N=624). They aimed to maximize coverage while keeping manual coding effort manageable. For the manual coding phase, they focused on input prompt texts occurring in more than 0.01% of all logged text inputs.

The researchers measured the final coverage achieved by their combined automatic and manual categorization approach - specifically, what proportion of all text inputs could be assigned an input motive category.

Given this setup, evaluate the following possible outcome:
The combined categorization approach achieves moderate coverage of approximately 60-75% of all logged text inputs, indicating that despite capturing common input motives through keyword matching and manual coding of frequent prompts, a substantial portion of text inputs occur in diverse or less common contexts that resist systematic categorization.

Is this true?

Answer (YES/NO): NO